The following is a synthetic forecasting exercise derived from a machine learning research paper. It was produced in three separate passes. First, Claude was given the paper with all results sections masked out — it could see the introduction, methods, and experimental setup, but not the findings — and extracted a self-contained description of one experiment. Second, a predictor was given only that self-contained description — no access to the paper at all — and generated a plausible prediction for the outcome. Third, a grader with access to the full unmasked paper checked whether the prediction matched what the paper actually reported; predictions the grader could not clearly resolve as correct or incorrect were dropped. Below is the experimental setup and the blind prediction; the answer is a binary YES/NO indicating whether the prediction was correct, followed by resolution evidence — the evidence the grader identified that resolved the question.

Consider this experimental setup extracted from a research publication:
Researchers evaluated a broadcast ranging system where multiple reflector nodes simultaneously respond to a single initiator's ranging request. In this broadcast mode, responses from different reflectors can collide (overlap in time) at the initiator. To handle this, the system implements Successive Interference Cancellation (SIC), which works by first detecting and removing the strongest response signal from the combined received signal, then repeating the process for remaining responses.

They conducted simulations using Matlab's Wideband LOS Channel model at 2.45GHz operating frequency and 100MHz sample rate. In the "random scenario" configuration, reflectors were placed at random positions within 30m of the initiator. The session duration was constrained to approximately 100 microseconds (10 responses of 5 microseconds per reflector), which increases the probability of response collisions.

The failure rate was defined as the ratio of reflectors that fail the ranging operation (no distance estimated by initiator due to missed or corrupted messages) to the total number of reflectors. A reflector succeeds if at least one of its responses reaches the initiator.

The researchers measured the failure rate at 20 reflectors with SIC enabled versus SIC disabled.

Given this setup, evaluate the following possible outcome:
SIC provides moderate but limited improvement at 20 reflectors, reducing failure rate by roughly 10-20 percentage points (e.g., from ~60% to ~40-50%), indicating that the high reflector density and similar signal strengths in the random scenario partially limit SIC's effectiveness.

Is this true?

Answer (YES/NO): NO